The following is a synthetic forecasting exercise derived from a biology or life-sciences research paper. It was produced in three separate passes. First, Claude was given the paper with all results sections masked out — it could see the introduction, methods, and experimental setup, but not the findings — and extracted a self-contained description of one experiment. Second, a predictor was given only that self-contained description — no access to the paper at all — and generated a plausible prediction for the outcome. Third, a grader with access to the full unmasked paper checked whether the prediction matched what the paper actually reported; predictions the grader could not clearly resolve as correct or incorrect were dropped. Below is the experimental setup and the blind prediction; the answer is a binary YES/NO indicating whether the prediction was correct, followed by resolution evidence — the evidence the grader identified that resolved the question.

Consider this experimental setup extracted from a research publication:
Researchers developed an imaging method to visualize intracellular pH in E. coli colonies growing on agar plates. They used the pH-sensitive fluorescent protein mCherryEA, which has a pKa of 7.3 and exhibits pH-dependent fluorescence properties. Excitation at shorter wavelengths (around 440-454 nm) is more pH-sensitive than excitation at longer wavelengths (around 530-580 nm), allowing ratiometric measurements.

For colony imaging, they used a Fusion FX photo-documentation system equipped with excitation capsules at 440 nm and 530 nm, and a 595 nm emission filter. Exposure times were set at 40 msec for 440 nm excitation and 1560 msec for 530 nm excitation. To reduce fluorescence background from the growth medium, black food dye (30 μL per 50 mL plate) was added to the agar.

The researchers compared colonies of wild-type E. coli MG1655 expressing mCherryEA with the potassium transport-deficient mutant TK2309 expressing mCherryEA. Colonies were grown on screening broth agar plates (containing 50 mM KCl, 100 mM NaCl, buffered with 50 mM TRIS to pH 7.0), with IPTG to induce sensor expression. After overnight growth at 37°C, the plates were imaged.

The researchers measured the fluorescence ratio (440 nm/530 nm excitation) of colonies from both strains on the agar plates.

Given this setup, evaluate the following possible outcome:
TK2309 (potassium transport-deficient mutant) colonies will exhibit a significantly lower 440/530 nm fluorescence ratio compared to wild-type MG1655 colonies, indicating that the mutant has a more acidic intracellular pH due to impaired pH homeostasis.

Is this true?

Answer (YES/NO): YES